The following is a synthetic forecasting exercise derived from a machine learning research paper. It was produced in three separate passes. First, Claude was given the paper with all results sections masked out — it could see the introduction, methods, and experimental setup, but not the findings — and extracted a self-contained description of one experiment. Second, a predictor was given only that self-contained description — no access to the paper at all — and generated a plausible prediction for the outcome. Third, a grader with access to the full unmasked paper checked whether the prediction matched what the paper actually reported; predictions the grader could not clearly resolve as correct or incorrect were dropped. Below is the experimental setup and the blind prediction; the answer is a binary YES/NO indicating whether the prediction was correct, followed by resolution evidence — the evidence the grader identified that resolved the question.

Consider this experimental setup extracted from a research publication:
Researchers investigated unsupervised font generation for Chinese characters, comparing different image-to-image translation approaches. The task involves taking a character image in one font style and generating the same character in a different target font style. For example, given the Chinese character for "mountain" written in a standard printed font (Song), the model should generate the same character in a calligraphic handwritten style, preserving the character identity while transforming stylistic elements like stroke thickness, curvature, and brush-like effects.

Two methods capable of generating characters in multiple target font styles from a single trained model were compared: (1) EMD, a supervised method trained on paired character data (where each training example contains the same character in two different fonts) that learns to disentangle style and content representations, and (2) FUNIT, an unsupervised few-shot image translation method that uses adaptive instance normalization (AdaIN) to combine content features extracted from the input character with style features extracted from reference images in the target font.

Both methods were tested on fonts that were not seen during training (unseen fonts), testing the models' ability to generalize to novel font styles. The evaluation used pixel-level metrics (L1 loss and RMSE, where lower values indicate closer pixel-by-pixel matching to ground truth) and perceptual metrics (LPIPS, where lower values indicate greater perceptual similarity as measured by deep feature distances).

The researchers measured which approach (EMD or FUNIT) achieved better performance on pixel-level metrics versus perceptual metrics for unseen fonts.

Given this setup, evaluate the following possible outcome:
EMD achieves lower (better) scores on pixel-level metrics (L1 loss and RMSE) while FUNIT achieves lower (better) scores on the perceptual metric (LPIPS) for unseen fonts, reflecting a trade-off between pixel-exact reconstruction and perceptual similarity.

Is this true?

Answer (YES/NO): YES